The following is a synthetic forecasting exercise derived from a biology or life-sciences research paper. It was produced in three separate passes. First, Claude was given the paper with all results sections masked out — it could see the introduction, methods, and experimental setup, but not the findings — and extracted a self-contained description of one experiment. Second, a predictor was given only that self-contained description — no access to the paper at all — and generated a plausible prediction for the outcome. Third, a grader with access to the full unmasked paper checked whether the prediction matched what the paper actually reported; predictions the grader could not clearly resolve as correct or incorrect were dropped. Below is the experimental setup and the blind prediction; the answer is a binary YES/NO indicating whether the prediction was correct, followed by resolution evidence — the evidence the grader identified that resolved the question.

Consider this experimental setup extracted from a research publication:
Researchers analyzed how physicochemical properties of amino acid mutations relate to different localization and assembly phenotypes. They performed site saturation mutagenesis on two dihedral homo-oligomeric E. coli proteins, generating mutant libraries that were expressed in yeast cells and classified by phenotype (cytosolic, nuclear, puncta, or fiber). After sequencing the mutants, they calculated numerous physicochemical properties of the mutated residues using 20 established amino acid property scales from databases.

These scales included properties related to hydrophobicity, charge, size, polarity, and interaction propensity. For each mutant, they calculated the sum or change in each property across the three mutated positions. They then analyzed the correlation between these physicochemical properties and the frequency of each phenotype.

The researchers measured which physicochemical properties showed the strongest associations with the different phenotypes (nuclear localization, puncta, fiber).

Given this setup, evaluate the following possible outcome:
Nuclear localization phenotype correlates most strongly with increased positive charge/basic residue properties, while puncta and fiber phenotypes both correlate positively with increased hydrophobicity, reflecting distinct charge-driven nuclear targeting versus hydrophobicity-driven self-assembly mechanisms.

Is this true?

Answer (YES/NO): NO